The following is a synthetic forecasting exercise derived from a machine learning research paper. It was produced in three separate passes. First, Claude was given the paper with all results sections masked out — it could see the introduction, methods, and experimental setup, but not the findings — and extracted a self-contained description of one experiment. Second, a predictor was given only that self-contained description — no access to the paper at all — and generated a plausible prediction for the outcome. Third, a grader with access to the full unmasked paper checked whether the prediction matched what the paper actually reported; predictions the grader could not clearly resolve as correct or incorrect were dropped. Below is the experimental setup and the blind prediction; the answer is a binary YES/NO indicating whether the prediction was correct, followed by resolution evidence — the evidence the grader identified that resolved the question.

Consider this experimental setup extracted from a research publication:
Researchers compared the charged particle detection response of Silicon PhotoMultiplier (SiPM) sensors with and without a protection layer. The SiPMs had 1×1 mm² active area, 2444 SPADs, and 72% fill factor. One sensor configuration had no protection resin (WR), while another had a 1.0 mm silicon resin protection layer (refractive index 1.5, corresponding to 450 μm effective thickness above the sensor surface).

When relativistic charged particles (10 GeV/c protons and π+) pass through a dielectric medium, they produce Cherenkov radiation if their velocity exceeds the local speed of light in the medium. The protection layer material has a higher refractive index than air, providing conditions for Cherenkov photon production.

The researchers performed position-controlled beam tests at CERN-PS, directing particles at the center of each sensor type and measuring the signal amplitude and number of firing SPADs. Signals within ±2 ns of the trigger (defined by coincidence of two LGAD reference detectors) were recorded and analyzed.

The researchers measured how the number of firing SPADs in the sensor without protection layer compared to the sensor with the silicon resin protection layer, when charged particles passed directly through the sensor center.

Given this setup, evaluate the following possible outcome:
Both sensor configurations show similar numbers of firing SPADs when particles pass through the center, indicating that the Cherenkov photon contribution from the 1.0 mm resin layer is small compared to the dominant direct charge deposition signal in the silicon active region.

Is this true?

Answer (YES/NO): NO